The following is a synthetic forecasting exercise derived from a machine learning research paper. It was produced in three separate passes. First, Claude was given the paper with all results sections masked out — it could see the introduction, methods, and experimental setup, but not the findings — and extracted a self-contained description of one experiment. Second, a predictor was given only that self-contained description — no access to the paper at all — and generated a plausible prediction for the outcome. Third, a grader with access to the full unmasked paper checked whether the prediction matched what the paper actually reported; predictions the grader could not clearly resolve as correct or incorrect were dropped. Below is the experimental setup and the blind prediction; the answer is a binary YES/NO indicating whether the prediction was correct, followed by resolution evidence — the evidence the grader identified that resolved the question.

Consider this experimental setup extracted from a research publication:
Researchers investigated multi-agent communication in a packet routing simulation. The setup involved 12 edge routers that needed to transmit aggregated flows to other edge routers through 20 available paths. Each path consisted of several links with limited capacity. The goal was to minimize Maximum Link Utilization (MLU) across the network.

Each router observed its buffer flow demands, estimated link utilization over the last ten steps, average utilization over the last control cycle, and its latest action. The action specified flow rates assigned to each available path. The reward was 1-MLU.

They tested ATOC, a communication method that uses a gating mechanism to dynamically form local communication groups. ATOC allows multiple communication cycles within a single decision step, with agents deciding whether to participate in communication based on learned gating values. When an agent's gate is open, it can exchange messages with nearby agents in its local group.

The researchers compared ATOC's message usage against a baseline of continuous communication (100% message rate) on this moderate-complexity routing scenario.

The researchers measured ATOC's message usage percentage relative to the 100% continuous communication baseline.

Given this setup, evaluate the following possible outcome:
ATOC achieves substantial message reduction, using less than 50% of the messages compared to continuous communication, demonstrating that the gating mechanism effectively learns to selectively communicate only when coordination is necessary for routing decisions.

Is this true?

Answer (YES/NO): NO